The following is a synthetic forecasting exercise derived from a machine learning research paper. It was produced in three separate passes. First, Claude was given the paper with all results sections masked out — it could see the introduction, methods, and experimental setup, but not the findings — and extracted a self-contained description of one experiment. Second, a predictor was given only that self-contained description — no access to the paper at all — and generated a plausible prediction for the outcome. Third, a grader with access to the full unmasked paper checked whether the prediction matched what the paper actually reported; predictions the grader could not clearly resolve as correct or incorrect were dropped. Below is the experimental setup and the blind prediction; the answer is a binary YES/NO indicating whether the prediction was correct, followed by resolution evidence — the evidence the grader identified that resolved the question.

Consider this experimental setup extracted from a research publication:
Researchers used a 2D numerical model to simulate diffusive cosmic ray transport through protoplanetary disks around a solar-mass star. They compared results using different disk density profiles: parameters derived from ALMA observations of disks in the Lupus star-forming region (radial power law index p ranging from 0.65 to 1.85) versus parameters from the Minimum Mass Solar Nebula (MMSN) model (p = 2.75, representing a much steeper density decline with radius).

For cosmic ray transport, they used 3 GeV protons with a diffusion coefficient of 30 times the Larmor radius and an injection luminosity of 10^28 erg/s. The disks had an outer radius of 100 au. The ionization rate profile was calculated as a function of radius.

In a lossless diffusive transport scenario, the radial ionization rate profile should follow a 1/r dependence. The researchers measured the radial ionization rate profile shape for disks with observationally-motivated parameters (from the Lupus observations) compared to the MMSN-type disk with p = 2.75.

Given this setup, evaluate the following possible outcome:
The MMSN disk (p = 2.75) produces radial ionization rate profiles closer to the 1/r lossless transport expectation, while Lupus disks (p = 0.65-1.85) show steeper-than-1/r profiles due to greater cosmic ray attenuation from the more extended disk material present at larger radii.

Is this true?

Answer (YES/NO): NO